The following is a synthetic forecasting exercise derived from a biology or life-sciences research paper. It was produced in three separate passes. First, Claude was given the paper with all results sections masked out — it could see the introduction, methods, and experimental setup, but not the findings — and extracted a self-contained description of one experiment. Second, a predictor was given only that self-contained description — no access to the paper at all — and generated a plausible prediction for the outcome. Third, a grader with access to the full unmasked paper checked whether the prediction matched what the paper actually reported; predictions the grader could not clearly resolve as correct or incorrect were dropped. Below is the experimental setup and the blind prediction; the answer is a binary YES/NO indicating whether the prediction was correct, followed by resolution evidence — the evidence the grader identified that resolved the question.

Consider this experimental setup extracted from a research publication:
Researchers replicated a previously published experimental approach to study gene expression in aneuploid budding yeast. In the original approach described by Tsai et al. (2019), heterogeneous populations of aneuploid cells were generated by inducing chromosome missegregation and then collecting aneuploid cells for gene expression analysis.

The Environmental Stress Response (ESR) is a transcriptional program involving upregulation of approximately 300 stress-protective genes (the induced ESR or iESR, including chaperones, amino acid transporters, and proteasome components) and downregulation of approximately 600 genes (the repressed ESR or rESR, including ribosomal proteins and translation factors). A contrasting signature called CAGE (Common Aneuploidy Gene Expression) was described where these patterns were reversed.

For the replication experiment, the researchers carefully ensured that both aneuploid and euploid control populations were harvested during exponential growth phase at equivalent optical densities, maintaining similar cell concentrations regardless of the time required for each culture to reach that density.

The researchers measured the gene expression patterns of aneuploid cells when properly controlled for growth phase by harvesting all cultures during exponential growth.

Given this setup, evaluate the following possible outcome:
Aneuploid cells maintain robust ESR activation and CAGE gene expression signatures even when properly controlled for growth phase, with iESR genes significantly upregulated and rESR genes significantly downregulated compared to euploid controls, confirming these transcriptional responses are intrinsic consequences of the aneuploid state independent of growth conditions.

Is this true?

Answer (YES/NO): NO